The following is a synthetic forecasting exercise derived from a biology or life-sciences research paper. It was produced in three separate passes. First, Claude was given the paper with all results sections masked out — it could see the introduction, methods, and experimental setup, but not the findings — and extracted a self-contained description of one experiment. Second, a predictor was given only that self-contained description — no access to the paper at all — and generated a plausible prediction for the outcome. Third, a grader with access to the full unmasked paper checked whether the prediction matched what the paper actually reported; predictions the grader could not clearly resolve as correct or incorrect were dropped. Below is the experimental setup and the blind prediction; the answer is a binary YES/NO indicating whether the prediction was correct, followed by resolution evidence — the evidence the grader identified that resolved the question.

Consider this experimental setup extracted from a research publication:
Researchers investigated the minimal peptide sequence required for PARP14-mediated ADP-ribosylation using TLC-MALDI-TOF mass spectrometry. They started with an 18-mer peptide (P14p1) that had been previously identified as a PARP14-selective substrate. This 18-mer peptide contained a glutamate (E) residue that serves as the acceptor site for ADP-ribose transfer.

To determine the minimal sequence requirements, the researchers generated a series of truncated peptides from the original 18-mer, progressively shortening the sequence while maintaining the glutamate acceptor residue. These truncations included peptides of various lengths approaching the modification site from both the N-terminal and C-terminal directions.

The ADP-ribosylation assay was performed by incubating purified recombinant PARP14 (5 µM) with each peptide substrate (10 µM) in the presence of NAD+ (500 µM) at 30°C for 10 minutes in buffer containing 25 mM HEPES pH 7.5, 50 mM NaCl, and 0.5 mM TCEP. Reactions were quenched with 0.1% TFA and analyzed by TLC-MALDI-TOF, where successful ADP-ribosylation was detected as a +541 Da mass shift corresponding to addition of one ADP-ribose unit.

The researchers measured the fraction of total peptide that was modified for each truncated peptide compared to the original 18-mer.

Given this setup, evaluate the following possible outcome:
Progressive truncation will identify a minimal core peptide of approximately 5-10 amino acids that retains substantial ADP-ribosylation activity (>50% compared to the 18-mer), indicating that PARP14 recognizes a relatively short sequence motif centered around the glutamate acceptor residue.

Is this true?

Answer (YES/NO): YES